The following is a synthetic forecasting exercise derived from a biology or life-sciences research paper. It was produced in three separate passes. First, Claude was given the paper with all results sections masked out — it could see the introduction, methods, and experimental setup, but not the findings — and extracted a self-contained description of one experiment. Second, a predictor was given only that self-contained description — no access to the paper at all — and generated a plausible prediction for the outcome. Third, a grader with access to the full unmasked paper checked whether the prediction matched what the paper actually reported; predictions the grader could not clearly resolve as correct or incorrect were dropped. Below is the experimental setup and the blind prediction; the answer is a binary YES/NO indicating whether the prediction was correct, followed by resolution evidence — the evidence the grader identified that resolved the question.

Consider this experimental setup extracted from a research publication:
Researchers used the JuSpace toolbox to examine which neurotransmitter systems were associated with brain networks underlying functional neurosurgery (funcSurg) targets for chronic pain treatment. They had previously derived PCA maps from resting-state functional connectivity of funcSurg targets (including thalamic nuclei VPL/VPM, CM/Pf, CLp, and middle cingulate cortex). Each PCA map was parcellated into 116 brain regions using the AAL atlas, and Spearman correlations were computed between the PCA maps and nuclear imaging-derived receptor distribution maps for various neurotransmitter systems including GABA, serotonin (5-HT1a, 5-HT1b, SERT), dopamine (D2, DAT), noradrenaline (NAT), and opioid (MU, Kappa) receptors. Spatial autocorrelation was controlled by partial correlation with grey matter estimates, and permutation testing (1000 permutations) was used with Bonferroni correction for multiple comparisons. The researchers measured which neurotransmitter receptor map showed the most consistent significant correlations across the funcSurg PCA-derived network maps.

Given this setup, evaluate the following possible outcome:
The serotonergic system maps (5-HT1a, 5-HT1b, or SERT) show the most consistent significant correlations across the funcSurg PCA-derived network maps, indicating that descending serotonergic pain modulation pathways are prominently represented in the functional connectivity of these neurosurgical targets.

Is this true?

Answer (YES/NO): NO